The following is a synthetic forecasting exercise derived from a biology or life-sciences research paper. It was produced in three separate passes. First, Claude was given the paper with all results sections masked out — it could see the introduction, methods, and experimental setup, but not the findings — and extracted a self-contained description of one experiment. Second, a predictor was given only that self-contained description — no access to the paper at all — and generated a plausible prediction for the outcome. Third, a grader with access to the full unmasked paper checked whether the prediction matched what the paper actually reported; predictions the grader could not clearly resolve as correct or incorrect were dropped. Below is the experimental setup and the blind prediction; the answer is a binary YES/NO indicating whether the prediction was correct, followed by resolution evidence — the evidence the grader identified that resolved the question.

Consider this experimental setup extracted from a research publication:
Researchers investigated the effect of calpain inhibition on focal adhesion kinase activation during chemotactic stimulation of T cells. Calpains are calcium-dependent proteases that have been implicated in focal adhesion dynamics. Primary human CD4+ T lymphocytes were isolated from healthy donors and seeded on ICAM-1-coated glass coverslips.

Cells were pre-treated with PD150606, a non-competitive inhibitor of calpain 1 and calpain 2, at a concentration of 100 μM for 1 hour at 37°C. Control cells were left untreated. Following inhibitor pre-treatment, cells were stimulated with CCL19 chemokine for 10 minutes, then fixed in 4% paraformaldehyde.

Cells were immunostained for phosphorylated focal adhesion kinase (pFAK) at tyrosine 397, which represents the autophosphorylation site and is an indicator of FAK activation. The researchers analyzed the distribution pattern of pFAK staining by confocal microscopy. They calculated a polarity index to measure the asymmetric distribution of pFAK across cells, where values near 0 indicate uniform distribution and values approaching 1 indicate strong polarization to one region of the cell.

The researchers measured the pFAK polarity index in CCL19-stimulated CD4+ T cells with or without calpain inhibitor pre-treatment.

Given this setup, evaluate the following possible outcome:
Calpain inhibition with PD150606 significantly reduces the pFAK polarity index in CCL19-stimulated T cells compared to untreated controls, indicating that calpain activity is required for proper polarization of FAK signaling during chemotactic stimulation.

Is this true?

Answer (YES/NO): NO